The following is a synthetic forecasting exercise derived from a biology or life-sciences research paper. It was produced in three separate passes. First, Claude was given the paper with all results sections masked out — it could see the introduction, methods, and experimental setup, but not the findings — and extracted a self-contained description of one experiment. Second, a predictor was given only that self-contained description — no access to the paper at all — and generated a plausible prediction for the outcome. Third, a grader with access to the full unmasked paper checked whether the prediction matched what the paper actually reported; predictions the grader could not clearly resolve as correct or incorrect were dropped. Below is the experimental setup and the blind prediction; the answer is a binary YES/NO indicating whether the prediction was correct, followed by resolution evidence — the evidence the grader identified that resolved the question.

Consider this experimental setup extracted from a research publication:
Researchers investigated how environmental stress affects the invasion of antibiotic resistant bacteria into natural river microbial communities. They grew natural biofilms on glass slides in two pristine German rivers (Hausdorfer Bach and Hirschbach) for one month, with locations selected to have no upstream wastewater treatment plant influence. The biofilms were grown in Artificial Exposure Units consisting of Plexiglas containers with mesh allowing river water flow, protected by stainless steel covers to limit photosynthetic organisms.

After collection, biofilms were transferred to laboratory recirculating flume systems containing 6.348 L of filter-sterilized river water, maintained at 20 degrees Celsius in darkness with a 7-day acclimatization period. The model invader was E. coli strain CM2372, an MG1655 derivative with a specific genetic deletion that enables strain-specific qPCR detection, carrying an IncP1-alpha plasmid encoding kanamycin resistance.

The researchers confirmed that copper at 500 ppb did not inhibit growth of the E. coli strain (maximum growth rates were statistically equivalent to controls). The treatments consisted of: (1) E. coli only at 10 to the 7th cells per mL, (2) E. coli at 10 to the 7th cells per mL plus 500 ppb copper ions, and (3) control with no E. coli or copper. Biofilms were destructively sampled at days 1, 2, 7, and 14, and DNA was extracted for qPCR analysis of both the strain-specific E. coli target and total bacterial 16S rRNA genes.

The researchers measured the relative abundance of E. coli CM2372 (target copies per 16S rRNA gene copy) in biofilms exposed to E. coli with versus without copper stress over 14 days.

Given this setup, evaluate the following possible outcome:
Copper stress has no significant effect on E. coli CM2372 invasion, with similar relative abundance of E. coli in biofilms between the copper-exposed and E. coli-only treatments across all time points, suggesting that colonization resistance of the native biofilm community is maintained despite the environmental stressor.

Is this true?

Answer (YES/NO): NO